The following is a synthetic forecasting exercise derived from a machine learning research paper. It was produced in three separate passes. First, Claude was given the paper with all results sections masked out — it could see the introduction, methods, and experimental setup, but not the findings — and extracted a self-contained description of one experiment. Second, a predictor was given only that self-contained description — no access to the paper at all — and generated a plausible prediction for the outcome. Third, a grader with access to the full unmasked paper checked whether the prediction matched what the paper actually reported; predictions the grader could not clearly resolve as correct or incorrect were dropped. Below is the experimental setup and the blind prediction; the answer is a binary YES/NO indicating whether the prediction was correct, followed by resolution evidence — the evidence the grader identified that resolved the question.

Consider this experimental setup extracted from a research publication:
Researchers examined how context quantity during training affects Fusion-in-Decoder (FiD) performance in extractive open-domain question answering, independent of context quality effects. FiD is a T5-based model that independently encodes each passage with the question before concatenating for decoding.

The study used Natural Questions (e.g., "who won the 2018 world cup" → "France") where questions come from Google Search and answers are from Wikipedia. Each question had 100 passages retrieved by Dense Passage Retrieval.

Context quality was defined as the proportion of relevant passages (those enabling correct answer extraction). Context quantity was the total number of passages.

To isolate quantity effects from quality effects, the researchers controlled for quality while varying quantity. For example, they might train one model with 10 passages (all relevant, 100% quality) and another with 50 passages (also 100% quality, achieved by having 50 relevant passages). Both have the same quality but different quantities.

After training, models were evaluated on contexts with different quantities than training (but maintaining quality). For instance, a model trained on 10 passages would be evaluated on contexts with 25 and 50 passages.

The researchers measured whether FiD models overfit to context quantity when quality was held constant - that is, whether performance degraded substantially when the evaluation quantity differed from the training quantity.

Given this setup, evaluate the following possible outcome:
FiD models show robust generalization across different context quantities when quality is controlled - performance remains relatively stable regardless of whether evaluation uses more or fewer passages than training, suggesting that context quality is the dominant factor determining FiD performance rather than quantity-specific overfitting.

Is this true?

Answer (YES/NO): YES